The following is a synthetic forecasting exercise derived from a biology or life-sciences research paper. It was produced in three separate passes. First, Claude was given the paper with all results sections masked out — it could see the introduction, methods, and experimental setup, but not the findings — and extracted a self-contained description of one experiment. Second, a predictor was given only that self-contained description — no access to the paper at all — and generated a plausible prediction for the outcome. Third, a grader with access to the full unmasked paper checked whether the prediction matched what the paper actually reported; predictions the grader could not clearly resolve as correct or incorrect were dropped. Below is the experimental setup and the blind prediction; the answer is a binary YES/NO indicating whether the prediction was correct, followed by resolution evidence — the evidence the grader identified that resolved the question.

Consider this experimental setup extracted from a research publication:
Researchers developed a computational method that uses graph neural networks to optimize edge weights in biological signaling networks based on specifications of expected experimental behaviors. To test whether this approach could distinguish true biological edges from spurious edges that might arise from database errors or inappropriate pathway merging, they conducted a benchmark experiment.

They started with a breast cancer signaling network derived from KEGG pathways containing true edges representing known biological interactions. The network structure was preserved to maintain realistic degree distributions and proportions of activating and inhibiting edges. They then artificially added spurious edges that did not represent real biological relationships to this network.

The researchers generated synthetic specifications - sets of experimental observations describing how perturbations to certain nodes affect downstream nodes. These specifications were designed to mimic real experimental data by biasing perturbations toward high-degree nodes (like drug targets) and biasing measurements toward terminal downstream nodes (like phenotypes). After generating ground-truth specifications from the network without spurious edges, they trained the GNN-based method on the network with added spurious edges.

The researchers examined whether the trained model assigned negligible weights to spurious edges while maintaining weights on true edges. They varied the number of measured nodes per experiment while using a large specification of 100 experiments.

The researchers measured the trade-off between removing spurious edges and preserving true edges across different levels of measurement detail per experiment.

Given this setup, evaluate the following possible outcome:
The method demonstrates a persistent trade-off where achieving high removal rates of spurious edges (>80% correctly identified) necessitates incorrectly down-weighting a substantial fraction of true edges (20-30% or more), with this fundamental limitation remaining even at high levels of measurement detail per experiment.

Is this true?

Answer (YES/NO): NO